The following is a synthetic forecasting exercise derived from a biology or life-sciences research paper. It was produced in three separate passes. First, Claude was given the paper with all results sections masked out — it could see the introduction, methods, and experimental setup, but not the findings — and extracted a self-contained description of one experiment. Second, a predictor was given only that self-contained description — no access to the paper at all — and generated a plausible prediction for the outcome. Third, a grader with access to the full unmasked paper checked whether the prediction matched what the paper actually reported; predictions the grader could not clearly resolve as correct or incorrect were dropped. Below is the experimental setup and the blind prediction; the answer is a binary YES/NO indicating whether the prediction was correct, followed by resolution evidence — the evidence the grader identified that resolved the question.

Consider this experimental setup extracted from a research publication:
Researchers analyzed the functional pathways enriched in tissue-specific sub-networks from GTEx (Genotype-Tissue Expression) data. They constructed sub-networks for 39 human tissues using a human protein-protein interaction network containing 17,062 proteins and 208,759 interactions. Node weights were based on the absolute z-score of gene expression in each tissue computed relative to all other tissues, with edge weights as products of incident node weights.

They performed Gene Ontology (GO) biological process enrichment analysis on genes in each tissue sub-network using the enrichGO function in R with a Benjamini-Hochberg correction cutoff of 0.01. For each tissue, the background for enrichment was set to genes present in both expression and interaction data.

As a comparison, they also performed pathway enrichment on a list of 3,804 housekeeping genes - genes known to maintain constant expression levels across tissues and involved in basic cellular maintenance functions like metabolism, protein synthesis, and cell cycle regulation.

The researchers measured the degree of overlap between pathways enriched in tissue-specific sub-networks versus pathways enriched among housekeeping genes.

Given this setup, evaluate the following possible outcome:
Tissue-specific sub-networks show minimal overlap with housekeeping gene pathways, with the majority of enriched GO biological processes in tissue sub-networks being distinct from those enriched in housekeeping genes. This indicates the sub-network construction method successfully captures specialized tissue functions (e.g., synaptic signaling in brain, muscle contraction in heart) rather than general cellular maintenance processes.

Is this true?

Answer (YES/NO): YES